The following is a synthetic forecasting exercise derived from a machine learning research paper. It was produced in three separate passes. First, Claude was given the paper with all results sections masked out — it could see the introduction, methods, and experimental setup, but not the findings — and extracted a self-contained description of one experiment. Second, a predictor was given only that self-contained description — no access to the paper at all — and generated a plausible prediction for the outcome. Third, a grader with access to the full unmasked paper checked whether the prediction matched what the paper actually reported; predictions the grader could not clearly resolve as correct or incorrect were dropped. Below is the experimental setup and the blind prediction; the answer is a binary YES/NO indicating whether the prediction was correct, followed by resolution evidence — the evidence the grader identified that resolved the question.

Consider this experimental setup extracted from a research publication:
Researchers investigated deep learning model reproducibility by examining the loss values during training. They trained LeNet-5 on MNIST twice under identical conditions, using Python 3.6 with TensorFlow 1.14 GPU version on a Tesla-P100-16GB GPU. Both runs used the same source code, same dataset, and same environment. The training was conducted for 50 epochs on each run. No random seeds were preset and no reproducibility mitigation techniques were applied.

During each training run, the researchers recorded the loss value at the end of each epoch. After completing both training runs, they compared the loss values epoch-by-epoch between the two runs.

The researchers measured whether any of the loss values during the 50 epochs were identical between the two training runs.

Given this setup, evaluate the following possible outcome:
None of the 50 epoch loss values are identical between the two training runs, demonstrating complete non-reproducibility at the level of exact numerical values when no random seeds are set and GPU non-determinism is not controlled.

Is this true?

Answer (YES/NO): YES